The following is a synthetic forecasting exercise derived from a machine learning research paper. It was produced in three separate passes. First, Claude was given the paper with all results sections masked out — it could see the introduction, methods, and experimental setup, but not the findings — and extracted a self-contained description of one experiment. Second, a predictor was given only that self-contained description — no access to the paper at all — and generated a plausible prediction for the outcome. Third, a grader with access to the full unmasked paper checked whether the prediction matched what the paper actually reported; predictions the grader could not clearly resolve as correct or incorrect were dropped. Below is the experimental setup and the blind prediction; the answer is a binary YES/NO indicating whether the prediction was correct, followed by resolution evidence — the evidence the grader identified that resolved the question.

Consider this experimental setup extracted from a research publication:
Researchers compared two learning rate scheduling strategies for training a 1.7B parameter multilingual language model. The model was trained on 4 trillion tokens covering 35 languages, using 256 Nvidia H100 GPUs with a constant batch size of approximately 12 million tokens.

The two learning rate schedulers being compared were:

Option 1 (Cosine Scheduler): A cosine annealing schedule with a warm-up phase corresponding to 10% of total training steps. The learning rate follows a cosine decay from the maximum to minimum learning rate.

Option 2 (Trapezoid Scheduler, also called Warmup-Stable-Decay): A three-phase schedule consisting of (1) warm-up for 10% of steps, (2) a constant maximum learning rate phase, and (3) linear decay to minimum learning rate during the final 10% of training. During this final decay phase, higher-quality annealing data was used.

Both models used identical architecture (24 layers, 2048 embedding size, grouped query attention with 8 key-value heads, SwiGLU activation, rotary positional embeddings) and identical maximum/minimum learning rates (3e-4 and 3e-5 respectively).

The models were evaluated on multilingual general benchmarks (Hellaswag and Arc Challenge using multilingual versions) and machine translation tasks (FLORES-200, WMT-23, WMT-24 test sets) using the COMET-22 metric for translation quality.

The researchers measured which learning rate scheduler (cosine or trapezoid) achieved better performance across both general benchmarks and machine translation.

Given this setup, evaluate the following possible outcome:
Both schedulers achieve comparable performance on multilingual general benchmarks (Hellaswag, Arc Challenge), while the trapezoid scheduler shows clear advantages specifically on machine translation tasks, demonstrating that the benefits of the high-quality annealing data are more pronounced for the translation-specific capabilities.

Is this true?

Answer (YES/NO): NO